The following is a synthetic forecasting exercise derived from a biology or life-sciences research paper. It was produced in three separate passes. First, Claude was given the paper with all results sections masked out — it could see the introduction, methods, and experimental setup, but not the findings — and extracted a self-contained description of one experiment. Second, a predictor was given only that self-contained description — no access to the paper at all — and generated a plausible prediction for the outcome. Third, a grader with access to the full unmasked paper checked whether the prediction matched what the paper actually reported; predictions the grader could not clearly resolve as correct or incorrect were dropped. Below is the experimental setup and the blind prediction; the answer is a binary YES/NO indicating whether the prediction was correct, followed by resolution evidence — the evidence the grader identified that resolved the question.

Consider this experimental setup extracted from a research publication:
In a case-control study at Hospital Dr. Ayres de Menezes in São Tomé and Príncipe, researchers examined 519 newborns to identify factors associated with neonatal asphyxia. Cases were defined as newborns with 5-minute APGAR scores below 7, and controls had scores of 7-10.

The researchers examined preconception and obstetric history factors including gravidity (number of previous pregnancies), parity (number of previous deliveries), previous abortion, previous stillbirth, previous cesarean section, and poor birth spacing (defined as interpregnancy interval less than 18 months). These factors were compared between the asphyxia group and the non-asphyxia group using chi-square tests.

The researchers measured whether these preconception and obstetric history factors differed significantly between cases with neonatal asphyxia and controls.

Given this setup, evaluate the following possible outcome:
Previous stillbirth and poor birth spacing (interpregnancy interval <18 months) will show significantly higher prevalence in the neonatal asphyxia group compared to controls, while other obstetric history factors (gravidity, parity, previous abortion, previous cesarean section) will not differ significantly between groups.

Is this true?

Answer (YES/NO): NO